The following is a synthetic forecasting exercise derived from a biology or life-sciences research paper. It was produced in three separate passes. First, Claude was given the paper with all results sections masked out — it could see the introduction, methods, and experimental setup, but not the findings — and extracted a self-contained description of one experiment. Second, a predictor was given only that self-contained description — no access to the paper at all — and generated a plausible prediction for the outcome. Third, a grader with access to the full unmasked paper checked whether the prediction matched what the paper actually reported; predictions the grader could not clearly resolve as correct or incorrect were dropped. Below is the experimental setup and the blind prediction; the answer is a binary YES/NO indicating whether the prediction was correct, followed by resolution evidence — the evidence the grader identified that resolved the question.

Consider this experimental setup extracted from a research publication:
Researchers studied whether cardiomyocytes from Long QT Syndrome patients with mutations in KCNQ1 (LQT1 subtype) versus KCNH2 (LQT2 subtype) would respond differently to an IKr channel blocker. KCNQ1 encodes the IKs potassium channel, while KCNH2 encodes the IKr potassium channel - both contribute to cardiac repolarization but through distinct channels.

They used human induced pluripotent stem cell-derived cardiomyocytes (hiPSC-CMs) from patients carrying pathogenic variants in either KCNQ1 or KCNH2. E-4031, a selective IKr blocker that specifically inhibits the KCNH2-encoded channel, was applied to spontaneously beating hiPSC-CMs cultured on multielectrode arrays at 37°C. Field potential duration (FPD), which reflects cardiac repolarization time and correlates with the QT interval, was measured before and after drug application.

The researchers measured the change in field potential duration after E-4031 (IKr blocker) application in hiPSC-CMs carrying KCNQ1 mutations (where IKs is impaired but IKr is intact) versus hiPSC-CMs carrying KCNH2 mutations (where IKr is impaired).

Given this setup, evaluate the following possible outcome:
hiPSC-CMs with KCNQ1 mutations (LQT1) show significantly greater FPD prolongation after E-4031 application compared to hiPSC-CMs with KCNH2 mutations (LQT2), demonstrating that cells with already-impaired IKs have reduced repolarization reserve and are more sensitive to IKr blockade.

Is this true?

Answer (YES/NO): YES